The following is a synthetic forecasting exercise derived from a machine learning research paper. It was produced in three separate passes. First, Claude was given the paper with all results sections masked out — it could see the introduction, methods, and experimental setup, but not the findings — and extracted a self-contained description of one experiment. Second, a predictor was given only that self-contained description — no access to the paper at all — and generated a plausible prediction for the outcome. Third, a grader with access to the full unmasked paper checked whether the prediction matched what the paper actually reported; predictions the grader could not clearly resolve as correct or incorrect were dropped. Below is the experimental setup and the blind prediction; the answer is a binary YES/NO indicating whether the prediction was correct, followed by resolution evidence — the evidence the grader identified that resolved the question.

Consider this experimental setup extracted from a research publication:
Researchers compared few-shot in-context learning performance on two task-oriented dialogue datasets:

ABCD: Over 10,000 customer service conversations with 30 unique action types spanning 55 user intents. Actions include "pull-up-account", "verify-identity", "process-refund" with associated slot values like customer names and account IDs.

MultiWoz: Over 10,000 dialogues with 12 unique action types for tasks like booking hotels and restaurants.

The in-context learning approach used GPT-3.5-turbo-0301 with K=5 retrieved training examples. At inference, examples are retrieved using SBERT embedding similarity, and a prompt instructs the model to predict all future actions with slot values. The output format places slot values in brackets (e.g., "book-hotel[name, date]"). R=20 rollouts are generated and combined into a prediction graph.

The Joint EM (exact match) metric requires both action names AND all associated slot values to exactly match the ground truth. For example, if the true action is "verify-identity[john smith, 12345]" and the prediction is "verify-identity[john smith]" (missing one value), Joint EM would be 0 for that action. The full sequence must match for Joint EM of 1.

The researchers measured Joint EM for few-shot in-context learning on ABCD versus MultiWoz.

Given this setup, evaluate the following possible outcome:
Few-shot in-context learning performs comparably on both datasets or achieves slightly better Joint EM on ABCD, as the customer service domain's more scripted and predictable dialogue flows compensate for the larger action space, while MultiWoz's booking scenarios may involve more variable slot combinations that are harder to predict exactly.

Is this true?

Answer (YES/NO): NO